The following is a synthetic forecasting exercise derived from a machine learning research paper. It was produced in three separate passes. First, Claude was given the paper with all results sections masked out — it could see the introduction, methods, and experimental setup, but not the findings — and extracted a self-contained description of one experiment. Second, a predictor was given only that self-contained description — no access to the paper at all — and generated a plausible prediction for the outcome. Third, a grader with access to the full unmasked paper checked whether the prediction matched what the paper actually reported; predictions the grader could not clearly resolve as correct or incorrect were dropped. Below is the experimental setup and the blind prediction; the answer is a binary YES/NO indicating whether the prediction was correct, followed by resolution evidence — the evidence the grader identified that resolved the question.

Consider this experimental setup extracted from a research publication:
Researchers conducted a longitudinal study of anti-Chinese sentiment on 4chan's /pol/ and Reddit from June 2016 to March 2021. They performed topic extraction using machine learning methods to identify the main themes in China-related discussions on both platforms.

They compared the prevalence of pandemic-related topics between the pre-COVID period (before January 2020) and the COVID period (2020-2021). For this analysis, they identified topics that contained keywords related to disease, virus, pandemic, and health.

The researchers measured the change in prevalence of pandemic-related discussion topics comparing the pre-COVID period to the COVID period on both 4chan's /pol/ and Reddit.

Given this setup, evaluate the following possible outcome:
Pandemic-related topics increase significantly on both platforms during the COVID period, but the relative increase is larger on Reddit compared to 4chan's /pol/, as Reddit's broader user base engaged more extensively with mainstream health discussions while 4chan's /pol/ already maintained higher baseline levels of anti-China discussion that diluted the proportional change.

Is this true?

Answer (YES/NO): NO